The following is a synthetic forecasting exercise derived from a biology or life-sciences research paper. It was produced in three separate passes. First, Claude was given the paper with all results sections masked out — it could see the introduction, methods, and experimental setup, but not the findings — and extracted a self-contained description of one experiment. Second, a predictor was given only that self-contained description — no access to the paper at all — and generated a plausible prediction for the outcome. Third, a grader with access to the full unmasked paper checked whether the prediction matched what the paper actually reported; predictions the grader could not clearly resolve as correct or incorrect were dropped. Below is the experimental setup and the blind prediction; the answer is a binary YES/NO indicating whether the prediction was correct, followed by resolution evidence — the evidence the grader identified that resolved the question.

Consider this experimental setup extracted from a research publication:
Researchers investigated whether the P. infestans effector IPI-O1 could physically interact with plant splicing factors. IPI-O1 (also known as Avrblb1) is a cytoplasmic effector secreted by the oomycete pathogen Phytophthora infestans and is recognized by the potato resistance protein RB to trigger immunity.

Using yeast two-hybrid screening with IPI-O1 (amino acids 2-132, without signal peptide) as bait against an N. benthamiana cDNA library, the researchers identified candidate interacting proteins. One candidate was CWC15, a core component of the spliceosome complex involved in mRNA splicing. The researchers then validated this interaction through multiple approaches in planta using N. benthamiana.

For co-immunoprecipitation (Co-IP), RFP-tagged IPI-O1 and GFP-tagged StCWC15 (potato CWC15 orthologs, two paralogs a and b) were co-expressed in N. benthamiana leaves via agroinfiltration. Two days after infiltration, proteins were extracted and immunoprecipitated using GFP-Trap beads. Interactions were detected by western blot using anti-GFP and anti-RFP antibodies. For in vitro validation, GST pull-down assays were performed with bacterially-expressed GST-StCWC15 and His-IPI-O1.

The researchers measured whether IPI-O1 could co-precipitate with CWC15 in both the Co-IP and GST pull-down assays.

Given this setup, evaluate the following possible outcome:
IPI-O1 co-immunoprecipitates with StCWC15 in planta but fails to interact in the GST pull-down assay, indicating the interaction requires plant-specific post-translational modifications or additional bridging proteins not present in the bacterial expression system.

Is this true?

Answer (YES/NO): NO